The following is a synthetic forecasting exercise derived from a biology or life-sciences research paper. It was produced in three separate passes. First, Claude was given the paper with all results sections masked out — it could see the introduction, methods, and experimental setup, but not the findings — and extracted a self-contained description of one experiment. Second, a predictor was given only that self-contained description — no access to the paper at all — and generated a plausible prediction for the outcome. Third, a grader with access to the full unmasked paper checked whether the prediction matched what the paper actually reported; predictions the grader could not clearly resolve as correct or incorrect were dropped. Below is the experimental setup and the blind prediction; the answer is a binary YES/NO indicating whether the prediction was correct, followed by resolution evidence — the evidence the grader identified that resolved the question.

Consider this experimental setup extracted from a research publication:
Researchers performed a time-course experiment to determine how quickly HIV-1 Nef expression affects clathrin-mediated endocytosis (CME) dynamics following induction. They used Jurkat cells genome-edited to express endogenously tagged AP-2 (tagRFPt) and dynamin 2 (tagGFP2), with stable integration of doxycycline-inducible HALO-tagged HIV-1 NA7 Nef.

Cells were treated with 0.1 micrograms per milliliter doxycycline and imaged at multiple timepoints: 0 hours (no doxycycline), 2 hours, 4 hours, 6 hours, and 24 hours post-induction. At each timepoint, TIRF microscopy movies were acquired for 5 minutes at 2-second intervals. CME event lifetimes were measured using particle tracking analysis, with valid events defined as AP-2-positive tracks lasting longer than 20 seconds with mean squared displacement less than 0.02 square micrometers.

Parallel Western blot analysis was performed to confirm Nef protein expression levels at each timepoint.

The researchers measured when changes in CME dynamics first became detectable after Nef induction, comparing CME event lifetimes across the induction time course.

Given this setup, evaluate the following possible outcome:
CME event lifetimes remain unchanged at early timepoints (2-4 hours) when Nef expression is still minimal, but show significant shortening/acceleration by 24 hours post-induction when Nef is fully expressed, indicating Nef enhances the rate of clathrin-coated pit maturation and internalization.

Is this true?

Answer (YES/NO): NO